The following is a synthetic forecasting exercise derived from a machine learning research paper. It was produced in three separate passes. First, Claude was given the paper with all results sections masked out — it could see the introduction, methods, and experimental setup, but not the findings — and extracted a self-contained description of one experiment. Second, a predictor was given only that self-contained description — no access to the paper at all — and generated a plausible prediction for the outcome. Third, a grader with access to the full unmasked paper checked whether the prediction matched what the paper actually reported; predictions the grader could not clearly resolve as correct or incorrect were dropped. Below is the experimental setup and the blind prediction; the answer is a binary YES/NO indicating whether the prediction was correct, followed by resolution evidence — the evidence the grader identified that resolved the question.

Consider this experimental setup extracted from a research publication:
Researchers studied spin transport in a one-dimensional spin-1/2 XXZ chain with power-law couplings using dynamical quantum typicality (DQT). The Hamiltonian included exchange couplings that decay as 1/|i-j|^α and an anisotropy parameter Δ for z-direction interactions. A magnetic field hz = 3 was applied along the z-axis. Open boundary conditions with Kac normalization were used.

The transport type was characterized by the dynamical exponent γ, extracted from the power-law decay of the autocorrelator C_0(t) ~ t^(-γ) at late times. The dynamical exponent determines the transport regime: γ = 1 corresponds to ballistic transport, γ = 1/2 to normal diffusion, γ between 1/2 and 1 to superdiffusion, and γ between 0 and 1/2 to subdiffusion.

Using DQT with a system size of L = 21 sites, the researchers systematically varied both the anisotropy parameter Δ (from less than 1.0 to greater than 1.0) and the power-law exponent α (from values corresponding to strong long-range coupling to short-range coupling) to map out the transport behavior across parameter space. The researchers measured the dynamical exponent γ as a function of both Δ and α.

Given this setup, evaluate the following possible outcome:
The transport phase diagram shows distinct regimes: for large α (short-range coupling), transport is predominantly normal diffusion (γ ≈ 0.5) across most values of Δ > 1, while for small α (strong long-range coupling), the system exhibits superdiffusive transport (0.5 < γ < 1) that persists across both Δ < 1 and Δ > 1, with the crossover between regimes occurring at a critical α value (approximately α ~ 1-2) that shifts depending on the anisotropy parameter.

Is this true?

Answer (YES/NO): NO